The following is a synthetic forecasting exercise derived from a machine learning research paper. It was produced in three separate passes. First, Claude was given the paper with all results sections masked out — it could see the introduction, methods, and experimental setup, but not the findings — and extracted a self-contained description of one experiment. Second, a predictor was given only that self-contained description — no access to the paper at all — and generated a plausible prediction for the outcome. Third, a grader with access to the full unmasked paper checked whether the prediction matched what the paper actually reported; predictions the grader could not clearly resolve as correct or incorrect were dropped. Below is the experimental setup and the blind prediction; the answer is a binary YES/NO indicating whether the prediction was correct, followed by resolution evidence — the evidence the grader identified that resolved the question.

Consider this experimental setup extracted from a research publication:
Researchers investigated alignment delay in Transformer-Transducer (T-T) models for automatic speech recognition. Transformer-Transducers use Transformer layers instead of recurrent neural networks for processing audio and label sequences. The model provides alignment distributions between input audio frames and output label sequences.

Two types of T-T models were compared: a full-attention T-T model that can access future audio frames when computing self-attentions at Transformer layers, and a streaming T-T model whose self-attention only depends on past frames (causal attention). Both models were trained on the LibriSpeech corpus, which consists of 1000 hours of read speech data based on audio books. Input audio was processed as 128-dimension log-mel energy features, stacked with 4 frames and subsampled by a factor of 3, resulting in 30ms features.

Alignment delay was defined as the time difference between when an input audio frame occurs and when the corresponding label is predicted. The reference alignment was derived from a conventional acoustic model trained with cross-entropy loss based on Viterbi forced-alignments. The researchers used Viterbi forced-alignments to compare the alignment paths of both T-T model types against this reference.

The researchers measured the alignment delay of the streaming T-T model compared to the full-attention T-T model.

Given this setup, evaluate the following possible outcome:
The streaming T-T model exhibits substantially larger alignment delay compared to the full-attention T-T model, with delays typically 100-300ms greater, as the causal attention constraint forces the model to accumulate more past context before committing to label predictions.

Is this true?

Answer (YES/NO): NO